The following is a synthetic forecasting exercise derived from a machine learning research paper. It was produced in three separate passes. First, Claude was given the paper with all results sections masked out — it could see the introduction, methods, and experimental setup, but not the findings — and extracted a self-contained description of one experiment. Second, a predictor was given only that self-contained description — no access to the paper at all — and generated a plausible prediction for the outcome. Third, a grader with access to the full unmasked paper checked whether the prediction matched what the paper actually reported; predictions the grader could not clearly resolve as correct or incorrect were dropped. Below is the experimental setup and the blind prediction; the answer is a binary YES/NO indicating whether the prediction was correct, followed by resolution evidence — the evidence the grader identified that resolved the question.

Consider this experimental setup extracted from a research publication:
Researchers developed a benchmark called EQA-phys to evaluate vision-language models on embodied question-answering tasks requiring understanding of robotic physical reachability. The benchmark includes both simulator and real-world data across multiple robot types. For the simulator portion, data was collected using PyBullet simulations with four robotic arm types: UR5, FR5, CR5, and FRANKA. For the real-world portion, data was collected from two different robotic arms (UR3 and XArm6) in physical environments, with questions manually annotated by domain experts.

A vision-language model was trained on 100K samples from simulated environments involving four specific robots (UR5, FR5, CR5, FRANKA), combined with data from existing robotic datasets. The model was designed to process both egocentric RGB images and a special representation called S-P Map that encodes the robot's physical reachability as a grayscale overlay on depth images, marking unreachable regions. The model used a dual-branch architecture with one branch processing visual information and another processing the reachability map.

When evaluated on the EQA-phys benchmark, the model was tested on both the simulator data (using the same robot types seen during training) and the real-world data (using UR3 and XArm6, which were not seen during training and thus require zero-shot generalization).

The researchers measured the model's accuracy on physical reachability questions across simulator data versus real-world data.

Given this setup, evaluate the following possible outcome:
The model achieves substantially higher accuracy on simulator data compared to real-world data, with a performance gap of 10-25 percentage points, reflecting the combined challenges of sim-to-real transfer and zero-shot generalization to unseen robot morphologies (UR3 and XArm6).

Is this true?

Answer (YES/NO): YES